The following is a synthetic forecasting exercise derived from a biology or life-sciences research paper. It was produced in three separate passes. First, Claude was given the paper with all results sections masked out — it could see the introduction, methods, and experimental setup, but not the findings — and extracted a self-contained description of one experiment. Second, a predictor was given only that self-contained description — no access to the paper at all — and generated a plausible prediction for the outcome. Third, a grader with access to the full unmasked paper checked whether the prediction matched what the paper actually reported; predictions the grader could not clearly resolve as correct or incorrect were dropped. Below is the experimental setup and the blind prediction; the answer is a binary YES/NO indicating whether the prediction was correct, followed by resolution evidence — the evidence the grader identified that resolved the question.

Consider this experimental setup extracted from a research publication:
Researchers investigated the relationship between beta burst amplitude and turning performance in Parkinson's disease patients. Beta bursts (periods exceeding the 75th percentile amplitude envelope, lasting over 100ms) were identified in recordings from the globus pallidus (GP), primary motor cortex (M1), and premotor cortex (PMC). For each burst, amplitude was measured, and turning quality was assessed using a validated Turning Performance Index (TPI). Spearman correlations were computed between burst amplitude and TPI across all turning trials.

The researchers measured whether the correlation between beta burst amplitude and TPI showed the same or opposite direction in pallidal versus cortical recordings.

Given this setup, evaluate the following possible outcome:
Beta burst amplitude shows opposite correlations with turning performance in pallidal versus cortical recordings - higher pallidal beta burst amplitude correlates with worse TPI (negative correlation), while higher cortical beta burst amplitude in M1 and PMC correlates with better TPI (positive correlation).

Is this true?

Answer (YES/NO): YES